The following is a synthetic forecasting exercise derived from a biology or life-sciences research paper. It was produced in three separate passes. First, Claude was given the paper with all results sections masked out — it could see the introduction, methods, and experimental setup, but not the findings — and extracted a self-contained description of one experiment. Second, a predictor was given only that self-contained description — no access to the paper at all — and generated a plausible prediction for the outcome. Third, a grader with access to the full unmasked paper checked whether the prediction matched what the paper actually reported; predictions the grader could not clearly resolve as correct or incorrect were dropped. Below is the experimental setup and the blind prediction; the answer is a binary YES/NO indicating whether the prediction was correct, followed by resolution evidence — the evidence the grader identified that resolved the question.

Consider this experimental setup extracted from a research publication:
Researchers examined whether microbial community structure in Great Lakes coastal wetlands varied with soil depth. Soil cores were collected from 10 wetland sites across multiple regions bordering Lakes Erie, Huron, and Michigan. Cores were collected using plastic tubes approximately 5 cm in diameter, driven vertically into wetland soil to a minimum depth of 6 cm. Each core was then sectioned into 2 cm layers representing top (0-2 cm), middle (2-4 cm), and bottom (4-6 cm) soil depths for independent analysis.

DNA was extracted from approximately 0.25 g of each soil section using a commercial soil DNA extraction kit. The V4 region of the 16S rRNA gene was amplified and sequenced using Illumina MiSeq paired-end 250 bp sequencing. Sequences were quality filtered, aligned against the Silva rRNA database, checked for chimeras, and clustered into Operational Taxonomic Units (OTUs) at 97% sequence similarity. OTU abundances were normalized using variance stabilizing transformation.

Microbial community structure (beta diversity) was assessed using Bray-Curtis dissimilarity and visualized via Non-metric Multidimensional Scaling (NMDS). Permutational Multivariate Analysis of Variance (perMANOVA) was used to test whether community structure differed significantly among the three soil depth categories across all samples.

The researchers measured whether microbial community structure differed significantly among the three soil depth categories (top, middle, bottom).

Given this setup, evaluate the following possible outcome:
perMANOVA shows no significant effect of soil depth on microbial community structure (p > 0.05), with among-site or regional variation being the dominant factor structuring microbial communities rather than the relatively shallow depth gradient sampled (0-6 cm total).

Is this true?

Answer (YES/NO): NO